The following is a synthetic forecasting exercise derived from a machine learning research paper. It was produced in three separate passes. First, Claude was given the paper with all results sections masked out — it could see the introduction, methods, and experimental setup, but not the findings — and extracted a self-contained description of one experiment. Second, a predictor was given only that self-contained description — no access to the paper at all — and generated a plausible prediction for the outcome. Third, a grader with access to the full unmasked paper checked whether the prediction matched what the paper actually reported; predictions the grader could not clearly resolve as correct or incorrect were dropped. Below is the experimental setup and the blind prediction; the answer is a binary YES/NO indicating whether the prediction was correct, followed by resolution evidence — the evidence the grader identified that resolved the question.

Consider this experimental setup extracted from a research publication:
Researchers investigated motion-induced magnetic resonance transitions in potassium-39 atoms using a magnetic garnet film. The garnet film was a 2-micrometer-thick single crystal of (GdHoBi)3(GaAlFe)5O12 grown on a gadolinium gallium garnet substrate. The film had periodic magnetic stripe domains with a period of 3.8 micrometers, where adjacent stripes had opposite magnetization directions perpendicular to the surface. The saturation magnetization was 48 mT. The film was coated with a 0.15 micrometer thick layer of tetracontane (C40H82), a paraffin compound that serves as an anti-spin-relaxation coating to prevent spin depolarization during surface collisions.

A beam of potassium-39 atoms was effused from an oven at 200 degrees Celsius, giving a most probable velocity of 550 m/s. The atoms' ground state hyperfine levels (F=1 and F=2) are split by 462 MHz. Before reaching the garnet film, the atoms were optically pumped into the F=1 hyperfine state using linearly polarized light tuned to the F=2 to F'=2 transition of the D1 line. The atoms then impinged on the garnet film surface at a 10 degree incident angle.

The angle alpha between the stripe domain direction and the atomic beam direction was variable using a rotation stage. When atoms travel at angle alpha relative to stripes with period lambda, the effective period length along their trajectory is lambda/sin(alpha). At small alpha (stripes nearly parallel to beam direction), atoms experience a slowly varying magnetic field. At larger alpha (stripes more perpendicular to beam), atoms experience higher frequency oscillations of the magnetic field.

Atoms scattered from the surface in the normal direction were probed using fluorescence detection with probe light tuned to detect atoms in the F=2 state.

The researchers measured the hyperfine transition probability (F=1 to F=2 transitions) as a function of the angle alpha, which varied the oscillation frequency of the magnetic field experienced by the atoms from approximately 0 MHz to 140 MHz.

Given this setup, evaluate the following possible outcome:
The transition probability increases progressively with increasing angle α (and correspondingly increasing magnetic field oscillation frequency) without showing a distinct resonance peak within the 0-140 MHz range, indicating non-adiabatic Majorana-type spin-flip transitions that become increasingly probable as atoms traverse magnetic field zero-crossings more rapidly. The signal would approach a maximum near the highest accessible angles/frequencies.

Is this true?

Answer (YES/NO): NO